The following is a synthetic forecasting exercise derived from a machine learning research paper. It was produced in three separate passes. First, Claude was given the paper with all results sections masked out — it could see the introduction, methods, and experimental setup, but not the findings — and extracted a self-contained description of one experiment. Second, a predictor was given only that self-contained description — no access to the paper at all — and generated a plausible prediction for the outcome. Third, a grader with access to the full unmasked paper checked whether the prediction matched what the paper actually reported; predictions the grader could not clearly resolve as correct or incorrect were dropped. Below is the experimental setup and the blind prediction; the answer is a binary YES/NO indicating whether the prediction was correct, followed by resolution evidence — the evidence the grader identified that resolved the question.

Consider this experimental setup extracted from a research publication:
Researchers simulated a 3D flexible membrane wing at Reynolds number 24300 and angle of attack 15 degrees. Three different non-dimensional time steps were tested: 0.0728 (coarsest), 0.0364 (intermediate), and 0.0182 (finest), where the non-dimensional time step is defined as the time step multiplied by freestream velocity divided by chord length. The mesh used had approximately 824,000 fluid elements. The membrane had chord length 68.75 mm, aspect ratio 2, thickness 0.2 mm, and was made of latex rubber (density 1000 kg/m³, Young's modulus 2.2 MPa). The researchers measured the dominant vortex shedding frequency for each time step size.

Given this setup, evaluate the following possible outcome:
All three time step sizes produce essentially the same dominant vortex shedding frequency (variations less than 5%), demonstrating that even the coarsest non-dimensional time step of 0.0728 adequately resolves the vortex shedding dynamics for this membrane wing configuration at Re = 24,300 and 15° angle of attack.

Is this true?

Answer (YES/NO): NO